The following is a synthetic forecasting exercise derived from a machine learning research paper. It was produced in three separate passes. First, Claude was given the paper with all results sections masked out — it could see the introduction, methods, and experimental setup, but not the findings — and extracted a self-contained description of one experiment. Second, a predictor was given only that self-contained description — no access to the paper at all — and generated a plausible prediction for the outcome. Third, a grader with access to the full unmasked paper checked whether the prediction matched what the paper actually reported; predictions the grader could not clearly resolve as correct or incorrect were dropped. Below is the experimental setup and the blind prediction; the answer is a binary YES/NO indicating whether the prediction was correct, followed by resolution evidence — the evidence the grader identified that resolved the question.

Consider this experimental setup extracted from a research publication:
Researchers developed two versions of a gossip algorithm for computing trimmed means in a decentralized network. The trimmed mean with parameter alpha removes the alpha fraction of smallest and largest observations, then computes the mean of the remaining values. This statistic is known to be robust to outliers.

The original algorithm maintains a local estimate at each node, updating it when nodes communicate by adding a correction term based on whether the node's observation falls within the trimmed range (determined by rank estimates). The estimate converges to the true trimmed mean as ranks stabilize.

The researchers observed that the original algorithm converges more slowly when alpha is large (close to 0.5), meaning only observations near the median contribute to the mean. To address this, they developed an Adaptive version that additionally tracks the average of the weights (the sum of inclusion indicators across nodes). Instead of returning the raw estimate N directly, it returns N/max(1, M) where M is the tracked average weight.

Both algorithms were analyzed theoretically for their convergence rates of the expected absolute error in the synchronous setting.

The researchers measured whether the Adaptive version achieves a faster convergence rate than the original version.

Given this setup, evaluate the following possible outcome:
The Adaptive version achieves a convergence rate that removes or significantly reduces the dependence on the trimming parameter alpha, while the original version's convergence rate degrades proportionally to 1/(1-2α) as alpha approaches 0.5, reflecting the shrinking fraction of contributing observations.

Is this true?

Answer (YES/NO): NO